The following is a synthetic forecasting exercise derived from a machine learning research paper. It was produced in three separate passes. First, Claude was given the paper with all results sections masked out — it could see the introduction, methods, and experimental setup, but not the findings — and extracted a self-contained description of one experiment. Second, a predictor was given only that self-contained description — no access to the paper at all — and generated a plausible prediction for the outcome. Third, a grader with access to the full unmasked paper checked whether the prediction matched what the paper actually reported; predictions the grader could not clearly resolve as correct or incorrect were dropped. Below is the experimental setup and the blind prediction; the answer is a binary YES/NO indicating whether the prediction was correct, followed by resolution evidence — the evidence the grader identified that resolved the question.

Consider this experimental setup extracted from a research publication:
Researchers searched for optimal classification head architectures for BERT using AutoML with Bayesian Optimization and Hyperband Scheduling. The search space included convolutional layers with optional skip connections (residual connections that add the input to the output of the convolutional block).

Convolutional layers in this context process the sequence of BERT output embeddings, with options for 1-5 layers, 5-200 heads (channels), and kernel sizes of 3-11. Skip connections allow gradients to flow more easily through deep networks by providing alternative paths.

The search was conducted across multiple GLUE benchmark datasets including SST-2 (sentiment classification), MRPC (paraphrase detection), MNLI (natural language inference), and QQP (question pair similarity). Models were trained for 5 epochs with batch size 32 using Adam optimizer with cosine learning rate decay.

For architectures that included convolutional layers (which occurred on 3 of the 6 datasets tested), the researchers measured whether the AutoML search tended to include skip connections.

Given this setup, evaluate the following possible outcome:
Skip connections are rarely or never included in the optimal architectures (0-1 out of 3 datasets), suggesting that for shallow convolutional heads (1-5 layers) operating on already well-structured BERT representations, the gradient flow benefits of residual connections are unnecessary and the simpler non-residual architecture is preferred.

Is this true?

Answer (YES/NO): NO